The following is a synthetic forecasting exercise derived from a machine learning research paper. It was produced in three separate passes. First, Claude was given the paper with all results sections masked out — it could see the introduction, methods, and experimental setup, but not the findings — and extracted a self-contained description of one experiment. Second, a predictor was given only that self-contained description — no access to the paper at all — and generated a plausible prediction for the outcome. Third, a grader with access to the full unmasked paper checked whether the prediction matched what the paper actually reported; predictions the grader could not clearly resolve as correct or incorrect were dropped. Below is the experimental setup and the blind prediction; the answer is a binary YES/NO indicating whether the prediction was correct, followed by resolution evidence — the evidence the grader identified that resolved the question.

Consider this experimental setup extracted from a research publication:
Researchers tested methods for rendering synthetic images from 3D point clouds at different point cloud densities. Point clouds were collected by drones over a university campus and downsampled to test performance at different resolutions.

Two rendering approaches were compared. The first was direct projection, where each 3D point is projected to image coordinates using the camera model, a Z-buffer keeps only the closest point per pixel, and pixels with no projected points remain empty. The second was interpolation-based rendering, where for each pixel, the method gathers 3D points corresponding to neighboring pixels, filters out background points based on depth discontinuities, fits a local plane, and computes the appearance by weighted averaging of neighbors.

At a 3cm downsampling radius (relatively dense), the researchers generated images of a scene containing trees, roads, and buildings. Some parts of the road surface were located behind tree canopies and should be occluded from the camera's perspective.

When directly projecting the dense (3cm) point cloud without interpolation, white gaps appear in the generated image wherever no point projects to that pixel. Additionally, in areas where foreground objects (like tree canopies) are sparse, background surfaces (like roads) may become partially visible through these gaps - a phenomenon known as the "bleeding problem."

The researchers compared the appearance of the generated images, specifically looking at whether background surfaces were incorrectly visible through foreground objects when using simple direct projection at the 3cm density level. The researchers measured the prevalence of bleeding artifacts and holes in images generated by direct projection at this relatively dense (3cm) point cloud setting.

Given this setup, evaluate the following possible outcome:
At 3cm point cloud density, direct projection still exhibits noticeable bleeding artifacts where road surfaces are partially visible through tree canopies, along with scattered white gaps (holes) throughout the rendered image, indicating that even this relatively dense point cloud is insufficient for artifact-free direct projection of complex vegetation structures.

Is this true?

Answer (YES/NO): YES